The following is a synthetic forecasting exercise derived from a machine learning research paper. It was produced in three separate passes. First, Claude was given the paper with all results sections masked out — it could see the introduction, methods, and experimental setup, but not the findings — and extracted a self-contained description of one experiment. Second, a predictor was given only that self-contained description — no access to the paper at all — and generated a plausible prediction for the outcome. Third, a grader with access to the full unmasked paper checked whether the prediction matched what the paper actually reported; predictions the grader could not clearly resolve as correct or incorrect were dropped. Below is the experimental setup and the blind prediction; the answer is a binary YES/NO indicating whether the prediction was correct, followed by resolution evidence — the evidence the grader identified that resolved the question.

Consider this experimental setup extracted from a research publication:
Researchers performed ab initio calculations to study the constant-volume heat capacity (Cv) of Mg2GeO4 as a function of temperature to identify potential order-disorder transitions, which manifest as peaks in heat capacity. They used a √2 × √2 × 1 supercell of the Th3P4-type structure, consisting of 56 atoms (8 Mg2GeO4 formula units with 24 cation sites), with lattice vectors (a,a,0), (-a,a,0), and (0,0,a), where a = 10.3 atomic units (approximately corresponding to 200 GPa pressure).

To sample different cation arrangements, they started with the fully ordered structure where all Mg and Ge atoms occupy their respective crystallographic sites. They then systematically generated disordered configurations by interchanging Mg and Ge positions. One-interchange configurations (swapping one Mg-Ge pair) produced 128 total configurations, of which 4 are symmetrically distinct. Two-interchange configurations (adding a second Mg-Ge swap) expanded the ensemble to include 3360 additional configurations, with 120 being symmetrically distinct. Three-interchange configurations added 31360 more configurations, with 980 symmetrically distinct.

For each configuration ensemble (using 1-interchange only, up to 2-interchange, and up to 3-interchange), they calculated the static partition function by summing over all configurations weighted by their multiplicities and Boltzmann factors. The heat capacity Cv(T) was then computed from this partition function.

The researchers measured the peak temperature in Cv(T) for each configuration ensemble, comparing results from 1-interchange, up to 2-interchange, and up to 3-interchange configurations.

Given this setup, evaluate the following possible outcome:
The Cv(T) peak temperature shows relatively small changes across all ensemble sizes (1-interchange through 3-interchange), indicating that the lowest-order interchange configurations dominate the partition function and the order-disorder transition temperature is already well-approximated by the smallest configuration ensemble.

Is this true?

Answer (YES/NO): NO